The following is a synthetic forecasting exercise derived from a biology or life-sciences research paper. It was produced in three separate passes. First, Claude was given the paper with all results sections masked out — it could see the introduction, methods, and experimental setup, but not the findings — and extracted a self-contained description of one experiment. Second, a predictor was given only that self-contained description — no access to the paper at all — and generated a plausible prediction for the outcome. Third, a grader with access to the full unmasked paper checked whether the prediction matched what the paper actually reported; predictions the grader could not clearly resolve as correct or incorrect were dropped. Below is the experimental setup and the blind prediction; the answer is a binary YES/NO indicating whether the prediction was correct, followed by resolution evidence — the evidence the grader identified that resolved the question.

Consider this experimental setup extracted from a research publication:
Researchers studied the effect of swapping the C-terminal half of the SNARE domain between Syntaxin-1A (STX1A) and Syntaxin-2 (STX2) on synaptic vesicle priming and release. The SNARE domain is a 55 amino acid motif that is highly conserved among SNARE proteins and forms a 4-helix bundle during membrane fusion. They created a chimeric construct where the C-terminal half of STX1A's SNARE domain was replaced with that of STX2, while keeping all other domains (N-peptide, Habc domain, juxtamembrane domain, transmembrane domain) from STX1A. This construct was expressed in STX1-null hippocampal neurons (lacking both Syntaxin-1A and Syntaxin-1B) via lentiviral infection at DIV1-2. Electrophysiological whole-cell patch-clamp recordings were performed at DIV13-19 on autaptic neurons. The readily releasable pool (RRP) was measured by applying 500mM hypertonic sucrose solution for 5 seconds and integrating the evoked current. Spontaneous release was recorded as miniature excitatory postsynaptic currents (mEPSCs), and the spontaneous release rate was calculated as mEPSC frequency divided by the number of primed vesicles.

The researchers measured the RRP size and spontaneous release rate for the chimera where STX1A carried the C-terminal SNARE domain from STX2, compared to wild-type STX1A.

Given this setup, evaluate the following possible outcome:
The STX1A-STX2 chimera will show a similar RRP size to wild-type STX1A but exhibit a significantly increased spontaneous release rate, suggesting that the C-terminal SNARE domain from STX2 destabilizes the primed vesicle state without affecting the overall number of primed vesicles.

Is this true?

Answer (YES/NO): NO